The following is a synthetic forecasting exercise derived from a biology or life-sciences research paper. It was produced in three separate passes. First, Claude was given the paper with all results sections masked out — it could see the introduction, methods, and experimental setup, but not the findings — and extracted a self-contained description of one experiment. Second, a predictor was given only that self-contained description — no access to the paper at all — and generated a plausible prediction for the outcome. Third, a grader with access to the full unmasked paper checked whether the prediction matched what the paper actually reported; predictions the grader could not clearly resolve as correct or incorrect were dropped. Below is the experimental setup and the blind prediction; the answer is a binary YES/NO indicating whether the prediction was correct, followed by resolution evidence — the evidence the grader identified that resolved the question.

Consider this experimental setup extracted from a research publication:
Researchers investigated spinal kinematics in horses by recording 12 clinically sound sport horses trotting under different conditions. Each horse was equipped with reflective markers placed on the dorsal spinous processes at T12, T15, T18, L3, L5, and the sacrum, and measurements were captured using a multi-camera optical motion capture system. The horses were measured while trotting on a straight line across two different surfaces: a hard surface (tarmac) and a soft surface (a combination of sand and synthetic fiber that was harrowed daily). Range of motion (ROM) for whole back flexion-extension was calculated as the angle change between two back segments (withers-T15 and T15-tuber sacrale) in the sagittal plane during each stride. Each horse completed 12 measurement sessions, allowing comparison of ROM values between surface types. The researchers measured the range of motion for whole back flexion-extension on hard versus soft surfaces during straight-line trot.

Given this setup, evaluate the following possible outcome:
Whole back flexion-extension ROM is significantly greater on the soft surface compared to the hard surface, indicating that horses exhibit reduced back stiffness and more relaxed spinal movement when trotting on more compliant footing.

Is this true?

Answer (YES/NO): NO